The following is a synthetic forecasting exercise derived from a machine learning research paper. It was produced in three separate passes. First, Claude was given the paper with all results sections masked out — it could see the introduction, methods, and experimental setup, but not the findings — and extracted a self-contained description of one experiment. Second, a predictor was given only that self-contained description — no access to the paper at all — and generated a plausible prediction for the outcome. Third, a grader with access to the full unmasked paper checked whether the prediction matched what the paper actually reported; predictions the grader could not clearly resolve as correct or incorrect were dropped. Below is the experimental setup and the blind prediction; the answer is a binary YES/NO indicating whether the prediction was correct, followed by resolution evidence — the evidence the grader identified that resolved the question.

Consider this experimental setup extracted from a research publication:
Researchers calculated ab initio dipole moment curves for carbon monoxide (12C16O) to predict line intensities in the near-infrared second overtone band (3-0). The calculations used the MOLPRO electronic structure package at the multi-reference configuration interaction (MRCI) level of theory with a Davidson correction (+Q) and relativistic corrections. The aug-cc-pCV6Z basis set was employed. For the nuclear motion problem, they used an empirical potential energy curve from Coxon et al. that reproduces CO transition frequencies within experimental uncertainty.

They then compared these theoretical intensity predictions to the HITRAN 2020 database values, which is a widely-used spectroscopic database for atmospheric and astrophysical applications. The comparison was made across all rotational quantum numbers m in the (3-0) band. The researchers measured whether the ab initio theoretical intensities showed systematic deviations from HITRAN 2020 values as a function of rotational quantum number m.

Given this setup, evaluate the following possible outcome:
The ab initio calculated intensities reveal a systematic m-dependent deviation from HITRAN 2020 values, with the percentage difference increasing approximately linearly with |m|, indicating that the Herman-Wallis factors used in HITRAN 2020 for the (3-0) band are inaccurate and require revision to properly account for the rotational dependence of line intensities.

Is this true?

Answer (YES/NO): NO